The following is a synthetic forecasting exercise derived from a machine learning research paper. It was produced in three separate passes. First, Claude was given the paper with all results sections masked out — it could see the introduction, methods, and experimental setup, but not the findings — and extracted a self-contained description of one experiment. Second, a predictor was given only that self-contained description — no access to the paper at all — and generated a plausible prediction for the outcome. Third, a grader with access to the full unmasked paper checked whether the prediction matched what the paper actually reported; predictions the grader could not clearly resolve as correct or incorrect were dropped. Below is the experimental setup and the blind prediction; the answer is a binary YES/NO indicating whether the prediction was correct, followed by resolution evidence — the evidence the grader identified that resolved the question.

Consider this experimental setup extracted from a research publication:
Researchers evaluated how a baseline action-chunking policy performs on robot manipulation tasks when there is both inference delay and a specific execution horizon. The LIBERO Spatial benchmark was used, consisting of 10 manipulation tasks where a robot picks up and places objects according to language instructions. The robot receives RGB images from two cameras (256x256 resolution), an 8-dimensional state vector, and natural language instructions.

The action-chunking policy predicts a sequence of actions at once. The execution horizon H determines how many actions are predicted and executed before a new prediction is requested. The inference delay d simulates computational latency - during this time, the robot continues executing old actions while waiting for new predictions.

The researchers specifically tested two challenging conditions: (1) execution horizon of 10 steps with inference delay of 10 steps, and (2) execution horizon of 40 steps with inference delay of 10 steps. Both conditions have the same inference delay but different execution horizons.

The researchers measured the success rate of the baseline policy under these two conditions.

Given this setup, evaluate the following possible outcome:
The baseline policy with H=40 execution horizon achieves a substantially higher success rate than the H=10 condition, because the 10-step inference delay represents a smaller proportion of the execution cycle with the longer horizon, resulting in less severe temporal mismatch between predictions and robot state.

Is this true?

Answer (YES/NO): NO